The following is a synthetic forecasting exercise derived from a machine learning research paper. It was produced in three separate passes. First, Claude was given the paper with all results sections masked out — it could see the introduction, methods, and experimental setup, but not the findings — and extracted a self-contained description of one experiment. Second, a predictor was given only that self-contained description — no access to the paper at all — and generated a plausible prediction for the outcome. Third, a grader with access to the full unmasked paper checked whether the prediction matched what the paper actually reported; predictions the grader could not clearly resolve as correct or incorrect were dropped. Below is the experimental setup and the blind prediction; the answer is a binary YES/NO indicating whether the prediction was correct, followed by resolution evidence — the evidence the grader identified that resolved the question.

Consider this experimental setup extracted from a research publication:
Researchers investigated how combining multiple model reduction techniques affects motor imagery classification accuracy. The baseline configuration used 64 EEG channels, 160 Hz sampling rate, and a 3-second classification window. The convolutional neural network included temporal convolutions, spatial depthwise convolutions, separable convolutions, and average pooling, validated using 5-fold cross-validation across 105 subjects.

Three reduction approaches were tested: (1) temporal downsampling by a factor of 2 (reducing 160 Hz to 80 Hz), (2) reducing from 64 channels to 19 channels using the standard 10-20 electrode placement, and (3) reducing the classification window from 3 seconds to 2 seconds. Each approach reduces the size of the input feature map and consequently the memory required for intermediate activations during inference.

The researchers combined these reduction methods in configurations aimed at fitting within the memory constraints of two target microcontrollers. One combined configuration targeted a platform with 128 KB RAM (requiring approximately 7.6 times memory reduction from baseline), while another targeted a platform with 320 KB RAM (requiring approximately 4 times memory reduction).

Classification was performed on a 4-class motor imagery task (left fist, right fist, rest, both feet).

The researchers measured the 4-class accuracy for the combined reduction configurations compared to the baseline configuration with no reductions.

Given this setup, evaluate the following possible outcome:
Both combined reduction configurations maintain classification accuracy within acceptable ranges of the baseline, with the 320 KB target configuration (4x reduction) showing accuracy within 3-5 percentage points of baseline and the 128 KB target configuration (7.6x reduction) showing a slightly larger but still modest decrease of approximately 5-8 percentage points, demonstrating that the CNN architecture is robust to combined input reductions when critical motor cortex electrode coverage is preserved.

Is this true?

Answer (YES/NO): NO